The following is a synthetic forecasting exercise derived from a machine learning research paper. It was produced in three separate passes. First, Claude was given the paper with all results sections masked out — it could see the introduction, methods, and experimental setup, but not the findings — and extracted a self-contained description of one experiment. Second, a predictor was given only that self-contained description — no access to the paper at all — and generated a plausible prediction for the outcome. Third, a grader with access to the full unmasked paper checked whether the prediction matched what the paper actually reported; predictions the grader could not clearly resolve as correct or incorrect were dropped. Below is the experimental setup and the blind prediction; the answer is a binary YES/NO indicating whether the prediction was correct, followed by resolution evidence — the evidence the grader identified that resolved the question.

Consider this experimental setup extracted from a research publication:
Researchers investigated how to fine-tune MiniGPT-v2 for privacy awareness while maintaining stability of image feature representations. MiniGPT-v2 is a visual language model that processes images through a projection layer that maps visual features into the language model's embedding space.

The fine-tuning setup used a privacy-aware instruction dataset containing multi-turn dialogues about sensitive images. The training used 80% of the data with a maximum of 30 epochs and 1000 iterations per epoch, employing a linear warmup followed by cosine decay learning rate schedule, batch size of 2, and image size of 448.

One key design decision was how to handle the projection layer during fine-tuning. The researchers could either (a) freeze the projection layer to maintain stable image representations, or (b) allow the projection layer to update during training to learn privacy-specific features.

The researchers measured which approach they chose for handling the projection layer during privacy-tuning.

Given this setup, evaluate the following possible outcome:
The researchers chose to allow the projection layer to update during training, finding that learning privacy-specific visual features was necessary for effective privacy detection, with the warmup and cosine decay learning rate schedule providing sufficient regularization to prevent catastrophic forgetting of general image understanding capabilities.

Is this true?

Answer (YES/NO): NO